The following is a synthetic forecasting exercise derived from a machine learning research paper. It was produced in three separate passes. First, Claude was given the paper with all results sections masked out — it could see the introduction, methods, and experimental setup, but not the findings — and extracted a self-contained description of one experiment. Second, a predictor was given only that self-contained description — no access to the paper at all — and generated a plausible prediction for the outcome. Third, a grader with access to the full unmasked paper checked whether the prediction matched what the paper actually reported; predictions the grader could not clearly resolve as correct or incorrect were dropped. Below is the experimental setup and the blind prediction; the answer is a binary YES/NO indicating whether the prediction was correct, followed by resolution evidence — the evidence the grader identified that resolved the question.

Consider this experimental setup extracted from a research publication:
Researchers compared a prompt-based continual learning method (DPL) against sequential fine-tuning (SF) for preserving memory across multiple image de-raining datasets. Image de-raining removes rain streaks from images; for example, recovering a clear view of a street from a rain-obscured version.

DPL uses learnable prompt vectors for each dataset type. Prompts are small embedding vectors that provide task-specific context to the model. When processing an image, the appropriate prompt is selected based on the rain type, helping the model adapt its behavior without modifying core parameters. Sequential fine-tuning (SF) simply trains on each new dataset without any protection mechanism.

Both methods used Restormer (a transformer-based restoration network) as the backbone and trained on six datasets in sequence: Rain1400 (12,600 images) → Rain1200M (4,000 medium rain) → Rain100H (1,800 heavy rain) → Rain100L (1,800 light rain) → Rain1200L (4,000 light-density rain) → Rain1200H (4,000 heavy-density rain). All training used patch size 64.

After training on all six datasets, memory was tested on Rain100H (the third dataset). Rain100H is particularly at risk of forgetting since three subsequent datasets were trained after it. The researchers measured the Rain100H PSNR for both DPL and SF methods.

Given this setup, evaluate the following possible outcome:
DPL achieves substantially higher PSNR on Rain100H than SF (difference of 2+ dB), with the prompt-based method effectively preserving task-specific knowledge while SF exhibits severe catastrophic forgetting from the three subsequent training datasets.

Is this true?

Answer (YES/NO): NO